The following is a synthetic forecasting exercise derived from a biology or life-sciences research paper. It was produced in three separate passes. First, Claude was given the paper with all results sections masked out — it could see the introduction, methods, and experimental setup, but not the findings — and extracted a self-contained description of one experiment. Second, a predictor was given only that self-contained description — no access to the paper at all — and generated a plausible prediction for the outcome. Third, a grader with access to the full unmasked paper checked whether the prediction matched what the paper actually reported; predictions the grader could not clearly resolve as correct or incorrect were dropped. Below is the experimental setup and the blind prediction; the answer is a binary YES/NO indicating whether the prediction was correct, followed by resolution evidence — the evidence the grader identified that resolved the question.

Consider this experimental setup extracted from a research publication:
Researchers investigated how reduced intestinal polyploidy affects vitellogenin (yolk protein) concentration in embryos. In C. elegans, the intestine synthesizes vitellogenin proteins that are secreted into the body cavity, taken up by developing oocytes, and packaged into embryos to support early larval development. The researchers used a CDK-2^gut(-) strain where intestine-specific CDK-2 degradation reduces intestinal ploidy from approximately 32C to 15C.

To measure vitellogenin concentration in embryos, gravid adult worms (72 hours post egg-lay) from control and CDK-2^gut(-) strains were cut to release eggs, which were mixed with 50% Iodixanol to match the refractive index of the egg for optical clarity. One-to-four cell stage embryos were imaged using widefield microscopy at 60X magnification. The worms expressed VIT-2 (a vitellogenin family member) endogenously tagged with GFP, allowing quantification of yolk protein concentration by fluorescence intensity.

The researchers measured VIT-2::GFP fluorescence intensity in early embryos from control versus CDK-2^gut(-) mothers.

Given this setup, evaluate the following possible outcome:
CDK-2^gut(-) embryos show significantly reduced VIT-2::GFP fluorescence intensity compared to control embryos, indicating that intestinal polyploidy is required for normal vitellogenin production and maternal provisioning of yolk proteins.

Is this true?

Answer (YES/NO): YES